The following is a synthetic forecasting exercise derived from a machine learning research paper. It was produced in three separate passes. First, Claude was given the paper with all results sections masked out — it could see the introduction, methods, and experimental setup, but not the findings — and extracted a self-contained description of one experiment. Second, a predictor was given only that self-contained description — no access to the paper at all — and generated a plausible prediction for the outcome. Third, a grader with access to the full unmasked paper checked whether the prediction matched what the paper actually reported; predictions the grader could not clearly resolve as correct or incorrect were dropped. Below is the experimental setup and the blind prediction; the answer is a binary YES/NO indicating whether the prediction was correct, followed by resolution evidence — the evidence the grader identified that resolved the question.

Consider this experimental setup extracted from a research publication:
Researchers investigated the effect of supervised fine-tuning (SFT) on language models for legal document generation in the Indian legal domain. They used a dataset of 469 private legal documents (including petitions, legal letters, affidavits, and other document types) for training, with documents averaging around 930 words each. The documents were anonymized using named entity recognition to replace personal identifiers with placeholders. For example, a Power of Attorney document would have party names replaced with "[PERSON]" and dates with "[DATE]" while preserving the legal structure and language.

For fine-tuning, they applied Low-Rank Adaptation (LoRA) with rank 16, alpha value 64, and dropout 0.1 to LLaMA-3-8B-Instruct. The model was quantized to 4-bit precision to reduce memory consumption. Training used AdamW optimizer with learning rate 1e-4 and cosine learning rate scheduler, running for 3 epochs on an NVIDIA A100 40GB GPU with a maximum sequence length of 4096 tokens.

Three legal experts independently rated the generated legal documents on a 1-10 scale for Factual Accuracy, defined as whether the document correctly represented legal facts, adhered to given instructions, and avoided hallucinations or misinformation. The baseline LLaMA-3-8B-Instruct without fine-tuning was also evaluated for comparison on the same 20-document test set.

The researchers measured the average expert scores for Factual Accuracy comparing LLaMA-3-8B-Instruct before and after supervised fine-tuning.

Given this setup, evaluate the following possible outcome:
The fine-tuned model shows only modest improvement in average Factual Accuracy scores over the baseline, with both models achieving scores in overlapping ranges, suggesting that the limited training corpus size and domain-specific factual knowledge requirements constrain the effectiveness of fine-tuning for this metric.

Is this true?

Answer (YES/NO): NO